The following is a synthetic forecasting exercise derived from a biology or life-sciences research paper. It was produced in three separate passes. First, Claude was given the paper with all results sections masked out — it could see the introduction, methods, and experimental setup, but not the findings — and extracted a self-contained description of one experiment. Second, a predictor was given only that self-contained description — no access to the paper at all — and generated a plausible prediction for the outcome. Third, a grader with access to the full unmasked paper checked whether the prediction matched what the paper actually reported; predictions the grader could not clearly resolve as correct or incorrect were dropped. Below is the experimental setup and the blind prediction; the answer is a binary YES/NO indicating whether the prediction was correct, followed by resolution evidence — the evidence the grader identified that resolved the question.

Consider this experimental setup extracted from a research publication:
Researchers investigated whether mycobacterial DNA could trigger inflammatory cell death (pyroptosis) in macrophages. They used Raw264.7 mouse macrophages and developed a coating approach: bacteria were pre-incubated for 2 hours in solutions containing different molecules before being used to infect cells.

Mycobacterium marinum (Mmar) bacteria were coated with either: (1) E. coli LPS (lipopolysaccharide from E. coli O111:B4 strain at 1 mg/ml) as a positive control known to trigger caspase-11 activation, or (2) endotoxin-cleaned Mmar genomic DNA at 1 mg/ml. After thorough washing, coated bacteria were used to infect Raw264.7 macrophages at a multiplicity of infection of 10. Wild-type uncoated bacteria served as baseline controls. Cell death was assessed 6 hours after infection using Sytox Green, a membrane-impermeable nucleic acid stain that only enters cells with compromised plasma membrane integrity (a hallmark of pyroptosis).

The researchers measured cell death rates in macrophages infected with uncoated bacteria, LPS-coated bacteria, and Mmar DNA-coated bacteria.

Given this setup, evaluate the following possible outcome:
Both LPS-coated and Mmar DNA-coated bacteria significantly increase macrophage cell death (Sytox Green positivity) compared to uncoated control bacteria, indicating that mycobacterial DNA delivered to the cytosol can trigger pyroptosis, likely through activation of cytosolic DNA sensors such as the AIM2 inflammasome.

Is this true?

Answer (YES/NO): NO